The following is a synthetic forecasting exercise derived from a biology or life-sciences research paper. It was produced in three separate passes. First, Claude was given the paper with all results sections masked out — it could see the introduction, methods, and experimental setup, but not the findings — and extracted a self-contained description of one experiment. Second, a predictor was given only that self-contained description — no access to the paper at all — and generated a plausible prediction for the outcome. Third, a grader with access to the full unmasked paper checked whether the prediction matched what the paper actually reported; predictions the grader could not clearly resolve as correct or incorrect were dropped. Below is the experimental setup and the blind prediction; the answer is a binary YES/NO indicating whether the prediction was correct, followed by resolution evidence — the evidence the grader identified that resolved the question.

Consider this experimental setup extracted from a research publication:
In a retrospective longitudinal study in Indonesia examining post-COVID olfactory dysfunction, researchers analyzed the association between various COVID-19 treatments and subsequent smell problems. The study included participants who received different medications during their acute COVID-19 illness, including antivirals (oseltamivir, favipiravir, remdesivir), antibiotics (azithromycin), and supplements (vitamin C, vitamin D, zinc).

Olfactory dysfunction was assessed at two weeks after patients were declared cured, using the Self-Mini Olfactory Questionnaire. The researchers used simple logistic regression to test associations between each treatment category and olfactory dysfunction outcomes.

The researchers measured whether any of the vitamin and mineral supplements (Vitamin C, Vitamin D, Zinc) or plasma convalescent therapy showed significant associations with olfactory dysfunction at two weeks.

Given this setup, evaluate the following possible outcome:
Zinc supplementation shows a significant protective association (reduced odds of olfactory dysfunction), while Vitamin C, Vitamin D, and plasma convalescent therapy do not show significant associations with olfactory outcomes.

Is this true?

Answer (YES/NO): NO